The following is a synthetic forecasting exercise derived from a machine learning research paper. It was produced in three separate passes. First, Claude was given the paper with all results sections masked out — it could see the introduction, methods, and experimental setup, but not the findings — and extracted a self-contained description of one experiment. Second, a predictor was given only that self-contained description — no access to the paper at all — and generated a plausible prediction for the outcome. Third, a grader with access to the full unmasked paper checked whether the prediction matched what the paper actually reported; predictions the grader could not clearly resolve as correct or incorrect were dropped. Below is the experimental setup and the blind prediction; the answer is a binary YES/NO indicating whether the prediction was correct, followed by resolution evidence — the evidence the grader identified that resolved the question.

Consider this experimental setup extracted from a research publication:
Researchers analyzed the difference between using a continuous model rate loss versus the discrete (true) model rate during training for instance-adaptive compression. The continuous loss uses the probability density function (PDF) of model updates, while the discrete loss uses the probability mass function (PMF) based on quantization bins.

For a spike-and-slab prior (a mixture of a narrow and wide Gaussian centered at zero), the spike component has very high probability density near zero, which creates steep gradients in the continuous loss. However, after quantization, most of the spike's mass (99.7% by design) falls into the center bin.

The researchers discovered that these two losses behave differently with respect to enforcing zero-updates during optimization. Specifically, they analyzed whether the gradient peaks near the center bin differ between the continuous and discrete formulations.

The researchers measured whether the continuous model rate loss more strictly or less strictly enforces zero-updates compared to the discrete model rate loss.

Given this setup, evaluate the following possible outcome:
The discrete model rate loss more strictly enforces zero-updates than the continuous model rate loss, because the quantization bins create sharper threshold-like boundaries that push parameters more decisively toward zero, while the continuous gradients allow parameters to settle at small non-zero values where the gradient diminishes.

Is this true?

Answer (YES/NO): NO